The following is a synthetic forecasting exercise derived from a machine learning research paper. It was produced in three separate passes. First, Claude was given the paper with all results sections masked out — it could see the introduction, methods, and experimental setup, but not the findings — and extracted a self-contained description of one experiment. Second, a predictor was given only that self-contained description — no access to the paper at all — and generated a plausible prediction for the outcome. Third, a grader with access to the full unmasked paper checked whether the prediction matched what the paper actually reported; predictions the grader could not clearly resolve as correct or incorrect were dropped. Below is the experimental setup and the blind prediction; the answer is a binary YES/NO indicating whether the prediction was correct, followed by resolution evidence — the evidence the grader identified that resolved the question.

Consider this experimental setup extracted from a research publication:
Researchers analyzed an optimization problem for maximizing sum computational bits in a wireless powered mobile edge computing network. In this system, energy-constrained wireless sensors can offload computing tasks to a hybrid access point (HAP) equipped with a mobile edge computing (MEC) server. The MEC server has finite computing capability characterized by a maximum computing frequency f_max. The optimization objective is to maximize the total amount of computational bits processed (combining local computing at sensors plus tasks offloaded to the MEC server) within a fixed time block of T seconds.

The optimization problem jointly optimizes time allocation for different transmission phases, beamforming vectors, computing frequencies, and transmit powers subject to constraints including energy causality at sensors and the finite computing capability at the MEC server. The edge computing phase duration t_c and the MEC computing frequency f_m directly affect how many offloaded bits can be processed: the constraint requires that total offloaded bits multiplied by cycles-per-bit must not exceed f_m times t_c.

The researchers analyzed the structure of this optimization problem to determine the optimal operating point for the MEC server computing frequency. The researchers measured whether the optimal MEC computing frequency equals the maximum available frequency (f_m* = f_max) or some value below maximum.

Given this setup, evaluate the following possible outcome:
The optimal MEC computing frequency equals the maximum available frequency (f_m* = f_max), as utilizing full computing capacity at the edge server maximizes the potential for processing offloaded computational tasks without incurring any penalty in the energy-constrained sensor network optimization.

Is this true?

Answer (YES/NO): YES